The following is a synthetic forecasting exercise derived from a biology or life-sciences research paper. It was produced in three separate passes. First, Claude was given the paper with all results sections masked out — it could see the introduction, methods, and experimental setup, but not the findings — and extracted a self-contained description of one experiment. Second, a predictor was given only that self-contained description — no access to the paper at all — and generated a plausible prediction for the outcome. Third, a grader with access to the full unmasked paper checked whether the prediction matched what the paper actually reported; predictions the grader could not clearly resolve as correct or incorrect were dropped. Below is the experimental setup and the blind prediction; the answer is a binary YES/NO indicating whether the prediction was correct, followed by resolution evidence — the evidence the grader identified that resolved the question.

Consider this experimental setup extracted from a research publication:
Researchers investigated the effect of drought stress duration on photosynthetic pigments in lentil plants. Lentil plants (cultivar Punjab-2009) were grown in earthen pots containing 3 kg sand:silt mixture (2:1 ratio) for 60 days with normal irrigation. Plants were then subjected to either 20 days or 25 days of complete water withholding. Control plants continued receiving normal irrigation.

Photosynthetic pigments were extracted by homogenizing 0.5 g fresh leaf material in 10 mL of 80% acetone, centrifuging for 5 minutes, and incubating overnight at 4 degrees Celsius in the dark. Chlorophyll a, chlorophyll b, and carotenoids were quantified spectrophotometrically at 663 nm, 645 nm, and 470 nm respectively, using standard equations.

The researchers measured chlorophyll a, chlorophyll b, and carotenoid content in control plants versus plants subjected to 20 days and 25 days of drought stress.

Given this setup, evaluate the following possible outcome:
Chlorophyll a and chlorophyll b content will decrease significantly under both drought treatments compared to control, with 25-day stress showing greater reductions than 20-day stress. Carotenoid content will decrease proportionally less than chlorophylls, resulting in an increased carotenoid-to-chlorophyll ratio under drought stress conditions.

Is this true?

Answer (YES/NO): NO